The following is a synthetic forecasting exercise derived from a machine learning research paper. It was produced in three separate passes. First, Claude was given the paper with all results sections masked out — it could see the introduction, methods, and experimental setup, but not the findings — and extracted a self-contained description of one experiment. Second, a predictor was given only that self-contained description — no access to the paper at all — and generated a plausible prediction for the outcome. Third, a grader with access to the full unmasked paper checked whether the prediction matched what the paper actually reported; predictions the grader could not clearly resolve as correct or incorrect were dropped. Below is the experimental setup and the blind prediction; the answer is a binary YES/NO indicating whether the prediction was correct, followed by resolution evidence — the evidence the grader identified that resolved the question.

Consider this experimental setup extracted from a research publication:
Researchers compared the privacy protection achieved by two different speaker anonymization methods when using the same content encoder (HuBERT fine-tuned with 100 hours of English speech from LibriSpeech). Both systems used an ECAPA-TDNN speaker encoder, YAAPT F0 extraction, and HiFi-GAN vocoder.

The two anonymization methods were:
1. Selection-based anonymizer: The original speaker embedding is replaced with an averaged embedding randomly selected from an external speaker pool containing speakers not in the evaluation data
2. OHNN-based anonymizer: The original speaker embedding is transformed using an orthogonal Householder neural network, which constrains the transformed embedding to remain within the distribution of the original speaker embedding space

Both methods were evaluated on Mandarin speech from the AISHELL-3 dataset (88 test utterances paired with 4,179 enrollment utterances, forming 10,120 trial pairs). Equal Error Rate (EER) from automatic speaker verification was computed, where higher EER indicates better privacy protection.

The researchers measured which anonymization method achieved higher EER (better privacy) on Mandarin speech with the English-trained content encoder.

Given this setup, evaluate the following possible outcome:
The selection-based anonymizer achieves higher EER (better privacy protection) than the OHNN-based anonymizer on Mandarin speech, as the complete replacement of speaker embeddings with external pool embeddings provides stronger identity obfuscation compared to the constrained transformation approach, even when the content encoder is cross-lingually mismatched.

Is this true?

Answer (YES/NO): YES